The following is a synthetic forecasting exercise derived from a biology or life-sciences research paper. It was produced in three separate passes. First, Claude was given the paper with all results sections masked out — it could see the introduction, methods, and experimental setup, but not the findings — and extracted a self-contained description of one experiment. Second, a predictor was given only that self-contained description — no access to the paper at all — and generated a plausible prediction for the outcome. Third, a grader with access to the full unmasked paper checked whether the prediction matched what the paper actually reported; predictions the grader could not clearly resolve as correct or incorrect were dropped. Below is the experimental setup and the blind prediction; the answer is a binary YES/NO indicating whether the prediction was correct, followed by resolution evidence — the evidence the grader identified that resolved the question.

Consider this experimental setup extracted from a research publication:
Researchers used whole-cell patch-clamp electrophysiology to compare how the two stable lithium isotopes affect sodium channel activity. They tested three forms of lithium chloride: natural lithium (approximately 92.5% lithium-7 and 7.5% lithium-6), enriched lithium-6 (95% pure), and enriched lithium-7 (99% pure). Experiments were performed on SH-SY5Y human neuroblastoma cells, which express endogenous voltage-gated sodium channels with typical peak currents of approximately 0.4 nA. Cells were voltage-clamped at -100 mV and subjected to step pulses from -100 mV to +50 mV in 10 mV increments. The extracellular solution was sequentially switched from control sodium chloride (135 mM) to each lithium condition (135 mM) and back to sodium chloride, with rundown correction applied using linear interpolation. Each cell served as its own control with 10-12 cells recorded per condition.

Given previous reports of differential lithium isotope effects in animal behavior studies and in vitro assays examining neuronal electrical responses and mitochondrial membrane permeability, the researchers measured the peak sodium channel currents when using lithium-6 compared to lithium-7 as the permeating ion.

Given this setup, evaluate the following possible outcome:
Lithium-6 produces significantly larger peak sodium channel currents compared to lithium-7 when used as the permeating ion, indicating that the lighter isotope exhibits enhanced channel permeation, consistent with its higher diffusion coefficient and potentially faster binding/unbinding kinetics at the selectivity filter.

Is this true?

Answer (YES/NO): NO